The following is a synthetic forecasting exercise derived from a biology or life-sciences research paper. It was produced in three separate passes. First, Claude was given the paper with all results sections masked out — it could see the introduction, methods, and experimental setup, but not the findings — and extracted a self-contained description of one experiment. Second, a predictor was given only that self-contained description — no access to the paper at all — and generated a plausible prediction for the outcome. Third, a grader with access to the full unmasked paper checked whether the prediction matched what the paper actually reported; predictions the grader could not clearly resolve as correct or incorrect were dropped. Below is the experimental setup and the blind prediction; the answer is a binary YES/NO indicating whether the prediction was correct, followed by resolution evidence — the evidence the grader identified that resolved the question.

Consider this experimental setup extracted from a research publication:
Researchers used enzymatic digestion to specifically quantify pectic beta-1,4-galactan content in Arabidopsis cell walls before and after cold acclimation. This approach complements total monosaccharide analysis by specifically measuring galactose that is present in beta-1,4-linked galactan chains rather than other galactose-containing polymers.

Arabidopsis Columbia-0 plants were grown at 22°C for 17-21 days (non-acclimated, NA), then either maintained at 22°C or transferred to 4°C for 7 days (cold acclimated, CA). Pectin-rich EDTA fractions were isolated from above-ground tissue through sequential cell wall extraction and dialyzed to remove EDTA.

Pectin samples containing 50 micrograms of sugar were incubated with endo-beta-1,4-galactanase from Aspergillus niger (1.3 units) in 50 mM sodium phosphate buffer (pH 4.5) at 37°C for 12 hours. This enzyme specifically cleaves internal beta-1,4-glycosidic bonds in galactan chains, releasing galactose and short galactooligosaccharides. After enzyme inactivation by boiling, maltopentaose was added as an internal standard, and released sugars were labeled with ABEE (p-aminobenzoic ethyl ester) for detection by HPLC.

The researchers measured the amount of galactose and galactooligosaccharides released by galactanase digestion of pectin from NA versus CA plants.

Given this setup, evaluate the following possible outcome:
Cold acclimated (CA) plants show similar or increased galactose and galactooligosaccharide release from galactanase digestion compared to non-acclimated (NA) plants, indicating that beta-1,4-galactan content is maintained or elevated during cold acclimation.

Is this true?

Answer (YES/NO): YES